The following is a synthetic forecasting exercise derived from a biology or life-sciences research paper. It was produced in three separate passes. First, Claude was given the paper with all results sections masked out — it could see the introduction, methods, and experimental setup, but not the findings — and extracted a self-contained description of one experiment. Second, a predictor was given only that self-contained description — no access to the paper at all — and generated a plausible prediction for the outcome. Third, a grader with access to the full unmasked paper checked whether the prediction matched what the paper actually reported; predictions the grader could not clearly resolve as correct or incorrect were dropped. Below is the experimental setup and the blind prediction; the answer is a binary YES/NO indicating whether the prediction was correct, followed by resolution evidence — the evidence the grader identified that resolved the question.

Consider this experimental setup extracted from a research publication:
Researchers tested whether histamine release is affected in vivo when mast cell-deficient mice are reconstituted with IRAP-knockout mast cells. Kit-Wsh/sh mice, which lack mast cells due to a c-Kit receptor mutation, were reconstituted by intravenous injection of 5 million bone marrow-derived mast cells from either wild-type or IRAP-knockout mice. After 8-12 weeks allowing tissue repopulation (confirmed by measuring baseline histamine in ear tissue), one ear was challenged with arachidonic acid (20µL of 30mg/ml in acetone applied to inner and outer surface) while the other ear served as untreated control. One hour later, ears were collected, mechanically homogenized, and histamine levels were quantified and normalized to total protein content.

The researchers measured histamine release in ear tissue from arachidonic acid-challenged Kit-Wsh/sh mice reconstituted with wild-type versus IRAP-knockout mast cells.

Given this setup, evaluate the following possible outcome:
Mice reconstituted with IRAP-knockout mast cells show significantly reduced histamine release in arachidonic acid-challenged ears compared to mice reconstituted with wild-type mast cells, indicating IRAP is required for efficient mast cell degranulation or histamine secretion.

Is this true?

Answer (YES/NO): NO